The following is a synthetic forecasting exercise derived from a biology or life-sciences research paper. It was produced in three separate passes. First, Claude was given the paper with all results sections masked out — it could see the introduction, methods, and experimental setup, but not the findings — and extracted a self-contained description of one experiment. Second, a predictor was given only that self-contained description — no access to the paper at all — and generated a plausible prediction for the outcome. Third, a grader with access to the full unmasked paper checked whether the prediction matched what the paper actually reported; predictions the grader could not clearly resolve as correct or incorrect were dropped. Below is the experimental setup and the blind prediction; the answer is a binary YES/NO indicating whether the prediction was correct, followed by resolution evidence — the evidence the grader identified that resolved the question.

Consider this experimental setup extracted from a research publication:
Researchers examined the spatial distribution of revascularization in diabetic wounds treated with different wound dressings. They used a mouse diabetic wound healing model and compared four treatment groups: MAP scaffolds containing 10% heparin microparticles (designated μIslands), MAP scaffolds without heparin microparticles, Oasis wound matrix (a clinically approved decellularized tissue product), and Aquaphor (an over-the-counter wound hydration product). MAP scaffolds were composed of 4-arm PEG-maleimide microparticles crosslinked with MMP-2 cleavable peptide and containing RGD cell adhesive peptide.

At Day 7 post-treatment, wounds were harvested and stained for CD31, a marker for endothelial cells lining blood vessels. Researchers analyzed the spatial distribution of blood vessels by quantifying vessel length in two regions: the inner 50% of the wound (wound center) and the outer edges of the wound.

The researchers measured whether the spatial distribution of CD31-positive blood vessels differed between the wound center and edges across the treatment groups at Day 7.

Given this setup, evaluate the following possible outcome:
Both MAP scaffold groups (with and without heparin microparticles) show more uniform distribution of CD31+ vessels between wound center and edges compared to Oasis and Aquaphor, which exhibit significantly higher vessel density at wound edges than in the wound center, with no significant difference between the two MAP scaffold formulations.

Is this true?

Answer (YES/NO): NO